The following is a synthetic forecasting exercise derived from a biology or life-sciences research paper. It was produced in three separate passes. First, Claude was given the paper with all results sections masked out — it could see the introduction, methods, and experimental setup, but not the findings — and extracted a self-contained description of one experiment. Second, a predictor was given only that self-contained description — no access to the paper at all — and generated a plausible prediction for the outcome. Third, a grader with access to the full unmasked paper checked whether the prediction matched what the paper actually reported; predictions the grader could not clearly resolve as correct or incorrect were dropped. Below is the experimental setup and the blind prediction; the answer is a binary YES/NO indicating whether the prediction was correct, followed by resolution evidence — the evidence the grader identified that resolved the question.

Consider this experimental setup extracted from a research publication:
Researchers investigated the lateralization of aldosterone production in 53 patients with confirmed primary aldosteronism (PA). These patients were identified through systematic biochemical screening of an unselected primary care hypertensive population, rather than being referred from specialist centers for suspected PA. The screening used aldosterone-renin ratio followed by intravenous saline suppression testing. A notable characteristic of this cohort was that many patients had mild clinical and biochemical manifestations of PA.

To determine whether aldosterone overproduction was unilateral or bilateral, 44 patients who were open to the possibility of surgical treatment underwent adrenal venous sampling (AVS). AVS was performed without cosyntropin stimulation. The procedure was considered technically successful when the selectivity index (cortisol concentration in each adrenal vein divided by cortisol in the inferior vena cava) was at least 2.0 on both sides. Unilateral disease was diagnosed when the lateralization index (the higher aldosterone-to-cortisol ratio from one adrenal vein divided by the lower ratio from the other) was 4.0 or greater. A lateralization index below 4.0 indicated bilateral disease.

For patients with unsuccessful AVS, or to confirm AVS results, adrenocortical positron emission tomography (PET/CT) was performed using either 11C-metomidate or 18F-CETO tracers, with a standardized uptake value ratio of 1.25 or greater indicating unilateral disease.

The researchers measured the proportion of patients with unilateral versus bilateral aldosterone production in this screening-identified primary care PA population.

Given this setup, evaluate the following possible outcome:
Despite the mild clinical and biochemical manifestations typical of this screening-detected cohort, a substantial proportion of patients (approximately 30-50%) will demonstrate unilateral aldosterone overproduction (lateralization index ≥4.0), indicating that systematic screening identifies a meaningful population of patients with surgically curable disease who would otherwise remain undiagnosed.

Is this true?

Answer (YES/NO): YES